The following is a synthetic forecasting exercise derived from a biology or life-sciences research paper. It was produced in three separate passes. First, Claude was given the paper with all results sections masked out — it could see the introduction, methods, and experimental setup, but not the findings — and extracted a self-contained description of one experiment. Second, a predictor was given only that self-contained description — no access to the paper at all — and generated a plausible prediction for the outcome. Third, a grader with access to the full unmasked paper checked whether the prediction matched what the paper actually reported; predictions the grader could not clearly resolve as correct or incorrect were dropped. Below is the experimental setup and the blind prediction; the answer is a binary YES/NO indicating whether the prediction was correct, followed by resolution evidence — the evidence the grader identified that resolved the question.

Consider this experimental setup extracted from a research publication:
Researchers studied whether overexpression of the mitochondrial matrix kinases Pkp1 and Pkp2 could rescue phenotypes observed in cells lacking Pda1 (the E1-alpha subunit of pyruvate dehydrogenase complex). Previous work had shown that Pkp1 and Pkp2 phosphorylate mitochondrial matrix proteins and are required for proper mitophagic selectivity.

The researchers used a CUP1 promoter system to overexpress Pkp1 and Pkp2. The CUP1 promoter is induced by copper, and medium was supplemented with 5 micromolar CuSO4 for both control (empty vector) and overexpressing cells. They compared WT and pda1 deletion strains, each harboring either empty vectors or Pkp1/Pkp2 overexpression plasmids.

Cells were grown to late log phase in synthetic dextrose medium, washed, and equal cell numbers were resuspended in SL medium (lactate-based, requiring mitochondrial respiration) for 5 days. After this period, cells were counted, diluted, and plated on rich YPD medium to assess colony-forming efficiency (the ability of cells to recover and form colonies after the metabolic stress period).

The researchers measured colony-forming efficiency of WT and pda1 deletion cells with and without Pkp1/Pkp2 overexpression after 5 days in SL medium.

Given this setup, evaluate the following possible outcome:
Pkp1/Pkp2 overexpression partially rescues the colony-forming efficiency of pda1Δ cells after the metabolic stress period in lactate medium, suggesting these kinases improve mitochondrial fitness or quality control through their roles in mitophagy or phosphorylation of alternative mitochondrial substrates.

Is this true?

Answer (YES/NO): NO